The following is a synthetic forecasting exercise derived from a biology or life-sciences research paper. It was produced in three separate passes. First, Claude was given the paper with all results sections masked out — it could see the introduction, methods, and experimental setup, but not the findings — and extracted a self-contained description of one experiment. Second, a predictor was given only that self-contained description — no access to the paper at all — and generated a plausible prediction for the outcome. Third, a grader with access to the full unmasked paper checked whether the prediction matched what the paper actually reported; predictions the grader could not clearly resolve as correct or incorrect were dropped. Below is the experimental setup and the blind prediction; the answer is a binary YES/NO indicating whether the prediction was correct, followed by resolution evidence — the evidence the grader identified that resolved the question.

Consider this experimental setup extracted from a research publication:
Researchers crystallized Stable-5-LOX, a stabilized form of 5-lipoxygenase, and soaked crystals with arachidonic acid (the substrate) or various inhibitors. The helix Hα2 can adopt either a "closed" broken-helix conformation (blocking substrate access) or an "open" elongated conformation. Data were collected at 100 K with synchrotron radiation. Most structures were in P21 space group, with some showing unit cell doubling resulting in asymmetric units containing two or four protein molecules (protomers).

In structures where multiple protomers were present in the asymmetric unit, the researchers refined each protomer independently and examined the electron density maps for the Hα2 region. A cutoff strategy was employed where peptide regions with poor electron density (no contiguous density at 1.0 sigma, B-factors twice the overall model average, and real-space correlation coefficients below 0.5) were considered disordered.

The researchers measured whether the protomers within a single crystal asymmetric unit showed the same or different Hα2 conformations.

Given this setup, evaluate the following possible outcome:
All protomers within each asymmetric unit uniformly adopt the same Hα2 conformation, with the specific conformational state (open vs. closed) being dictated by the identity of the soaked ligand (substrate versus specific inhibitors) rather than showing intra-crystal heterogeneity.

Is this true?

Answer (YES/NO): NO